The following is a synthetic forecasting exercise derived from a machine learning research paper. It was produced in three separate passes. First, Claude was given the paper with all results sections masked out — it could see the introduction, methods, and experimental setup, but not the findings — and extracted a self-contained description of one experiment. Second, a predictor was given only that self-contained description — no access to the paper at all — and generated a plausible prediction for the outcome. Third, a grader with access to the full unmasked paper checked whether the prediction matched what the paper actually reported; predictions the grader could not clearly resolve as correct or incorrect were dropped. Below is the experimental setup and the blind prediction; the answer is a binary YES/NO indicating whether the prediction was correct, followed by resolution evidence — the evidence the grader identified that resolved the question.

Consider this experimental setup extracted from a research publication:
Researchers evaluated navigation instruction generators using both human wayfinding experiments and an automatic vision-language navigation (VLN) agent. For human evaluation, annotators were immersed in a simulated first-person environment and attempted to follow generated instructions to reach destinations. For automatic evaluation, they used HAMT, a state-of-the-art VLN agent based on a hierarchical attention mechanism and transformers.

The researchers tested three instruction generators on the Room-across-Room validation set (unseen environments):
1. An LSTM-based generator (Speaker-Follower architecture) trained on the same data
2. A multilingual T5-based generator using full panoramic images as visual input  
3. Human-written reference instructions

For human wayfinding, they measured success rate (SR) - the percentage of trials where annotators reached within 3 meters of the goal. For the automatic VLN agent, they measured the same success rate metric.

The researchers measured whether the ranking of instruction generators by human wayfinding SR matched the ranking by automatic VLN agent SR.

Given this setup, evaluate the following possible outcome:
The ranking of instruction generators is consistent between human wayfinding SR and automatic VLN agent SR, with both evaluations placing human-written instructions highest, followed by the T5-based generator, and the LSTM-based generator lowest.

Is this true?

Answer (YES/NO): YES